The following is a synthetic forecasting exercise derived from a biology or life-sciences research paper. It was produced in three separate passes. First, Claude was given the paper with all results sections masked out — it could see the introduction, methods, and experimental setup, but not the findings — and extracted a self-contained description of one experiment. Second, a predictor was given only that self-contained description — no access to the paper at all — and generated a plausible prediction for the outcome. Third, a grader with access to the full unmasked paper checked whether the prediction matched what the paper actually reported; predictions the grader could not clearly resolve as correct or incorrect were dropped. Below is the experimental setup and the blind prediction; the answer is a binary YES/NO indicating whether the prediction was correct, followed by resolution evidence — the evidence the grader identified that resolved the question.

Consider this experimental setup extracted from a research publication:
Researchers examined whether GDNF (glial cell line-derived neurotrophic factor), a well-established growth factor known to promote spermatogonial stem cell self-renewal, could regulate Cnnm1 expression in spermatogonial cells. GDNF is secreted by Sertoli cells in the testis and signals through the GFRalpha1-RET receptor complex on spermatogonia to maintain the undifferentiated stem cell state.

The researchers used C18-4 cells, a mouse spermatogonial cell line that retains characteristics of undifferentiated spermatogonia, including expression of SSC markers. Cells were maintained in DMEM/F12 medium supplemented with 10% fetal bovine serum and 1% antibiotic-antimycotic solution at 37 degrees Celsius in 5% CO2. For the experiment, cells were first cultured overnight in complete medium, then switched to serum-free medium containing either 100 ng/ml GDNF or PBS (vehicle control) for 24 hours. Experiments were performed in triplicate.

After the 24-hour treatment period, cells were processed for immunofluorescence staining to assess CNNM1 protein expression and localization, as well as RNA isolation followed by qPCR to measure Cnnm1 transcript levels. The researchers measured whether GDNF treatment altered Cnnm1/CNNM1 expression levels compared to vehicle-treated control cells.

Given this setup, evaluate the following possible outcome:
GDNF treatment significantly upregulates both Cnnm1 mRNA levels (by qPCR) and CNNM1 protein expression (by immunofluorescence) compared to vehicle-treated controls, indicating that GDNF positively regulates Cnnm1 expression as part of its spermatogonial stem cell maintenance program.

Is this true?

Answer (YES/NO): YES